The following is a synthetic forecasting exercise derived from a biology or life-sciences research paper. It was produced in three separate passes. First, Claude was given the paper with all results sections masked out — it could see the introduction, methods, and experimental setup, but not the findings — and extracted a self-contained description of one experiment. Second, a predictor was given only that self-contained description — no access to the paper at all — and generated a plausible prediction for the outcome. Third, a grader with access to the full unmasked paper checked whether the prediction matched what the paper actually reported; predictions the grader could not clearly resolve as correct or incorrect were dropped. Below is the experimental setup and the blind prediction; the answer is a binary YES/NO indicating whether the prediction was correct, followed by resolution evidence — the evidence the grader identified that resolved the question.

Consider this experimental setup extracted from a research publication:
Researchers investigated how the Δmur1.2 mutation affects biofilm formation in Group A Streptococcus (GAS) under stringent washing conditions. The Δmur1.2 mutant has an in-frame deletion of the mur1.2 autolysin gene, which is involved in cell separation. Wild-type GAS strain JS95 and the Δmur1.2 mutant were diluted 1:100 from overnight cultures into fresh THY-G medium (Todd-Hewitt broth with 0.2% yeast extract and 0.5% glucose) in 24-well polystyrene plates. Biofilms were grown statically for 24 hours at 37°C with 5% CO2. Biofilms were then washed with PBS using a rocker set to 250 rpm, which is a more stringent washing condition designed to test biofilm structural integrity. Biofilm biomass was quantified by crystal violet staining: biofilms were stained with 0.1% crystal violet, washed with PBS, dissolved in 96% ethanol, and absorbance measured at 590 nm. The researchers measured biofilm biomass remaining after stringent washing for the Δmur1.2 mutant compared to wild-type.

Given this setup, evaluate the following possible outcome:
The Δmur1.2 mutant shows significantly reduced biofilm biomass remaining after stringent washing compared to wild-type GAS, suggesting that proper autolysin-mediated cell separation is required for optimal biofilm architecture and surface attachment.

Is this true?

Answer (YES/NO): YES